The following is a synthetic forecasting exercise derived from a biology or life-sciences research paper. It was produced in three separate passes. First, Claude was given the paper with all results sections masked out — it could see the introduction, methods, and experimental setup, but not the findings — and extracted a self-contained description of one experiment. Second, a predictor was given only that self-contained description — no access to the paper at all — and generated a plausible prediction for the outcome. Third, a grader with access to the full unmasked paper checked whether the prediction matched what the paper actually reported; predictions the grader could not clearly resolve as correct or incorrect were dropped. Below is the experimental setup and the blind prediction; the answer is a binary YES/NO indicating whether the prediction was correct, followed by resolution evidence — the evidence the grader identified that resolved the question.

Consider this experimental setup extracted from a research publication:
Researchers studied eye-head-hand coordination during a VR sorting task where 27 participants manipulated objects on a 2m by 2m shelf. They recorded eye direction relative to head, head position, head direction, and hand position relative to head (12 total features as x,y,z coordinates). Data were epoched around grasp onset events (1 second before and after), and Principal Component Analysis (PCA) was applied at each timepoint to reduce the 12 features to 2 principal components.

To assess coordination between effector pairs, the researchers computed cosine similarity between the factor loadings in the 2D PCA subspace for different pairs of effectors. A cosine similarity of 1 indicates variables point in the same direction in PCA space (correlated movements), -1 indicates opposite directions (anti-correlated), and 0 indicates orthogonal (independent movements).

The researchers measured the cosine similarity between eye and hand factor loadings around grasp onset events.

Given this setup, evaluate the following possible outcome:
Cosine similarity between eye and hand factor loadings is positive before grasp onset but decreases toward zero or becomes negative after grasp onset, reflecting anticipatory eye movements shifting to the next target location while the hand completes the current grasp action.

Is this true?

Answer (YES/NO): NO